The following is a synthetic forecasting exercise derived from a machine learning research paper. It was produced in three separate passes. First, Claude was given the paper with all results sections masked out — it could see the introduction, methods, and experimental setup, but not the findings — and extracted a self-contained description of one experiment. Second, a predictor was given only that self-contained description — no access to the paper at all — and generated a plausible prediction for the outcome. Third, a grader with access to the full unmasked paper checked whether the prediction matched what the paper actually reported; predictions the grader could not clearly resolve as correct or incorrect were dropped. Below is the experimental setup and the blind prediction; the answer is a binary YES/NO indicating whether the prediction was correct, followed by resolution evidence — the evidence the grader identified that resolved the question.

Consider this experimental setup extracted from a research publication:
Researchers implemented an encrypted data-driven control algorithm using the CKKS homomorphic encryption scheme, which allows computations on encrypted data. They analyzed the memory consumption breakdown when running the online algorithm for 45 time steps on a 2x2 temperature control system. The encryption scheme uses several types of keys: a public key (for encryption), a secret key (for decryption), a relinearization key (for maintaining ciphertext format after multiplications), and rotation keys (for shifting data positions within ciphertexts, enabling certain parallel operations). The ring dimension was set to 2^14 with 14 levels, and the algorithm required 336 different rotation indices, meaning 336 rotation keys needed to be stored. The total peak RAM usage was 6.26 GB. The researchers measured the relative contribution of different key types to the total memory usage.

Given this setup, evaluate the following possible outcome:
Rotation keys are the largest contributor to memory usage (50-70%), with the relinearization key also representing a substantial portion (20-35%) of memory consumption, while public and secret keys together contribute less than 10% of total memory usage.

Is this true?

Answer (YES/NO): NO